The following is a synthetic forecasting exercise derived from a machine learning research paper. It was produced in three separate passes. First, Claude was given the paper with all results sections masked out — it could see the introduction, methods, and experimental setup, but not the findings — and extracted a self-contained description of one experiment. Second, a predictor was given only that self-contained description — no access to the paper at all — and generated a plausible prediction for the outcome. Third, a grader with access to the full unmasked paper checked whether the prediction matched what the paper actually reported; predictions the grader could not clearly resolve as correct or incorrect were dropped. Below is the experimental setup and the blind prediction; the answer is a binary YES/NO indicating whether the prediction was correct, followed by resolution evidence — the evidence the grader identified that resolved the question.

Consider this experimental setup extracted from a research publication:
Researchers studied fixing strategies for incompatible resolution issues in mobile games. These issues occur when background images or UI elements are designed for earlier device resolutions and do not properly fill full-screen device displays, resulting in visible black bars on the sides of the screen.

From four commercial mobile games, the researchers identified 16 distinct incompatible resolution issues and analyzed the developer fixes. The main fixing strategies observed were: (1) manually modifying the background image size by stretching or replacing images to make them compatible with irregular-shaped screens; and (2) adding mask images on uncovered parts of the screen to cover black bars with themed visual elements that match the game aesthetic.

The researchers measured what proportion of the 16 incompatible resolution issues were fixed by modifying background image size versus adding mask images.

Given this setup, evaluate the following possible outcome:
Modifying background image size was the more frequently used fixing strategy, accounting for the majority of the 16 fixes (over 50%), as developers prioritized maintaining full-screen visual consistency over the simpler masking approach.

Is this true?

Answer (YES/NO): YES